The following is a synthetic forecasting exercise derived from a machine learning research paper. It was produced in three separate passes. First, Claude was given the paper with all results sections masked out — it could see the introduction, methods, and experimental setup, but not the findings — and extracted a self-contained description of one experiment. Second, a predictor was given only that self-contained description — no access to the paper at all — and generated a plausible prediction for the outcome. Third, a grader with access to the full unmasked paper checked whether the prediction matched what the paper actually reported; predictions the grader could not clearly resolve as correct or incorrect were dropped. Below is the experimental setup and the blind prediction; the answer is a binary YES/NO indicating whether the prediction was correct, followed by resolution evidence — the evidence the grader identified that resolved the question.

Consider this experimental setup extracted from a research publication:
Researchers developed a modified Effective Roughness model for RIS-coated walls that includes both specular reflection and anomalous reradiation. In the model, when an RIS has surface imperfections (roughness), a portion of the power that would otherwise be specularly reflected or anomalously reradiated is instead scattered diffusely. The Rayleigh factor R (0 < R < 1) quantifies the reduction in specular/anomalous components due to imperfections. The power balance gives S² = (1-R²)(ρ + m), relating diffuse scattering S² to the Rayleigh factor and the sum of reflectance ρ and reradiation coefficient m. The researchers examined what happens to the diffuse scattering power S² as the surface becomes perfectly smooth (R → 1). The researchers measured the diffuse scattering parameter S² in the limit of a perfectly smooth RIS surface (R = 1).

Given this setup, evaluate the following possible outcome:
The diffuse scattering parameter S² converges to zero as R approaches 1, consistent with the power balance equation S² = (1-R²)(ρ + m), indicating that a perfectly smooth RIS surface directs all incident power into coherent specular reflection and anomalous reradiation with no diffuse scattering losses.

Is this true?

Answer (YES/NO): YES